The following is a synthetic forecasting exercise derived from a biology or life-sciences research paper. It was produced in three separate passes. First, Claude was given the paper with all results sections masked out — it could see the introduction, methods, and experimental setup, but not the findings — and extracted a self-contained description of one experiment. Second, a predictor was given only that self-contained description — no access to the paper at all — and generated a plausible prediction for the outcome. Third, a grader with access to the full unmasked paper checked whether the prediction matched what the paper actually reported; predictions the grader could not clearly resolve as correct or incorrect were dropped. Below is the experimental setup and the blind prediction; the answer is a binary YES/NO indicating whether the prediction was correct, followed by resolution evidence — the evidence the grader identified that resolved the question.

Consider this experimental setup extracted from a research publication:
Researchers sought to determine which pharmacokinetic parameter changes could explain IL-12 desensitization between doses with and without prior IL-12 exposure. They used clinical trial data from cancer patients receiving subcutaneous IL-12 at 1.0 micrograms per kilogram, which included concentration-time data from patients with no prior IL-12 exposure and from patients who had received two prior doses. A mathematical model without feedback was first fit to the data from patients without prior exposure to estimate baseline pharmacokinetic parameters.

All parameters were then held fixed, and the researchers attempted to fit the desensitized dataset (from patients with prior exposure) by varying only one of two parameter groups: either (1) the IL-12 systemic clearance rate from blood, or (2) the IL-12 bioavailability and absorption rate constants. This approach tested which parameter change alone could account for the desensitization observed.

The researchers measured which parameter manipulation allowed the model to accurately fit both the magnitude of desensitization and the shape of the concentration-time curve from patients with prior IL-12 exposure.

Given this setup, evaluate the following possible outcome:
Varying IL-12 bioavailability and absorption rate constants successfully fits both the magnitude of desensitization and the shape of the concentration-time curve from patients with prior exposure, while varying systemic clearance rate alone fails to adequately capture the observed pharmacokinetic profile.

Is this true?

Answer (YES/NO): YES